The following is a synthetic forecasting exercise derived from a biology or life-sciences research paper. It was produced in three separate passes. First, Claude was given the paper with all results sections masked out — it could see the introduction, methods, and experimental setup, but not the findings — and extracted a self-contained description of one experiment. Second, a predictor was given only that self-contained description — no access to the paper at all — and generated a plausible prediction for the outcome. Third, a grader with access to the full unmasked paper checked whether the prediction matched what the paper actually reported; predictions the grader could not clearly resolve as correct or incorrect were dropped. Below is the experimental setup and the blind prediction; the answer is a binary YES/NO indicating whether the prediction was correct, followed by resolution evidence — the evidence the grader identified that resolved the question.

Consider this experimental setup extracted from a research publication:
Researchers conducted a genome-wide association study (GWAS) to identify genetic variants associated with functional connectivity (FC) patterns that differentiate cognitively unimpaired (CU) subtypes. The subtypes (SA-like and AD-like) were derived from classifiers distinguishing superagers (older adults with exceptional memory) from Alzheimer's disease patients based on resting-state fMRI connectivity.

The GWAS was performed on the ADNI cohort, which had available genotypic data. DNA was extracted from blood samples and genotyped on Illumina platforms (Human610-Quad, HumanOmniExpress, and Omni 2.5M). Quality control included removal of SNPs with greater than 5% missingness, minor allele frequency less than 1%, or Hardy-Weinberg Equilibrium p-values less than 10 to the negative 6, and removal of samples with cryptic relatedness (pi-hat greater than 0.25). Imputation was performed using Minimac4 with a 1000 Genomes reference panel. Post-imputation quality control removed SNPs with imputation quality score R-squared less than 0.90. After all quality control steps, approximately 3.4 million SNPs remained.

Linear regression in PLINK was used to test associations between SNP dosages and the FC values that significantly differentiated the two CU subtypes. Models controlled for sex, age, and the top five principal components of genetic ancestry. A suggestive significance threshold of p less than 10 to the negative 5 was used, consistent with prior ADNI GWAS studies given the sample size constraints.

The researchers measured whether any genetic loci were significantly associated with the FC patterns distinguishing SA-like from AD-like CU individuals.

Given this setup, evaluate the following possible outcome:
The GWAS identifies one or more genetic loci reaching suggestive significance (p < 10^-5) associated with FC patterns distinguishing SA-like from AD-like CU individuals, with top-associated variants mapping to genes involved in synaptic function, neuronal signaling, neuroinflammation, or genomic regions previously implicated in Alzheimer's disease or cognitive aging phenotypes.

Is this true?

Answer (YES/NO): YES